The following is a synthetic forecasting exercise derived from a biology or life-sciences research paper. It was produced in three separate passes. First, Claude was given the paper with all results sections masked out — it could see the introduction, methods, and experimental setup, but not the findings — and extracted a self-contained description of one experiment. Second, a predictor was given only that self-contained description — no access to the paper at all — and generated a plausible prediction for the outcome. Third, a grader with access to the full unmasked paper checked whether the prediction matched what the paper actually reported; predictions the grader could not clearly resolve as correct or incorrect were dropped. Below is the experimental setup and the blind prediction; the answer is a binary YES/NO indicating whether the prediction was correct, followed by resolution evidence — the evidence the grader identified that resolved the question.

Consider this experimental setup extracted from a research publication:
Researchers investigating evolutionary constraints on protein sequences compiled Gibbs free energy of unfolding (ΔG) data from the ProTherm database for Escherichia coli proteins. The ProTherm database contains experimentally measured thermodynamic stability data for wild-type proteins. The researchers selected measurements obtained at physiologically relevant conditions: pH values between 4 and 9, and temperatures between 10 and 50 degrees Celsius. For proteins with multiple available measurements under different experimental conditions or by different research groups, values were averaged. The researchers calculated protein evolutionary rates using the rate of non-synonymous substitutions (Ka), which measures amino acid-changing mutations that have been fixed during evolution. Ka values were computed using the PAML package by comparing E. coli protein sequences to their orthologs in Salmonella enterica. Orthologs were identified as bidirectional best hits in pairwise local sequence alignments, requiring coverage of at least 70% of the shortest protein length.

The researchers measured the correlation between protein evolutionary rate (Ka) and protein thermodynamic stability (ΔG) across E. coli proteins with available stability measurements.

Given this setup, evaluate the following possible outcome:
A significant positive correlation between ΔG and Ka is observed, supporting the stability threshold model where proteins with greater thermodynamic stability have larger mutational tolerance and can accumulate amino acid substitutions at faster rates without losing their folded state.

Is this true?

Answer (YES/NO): NO